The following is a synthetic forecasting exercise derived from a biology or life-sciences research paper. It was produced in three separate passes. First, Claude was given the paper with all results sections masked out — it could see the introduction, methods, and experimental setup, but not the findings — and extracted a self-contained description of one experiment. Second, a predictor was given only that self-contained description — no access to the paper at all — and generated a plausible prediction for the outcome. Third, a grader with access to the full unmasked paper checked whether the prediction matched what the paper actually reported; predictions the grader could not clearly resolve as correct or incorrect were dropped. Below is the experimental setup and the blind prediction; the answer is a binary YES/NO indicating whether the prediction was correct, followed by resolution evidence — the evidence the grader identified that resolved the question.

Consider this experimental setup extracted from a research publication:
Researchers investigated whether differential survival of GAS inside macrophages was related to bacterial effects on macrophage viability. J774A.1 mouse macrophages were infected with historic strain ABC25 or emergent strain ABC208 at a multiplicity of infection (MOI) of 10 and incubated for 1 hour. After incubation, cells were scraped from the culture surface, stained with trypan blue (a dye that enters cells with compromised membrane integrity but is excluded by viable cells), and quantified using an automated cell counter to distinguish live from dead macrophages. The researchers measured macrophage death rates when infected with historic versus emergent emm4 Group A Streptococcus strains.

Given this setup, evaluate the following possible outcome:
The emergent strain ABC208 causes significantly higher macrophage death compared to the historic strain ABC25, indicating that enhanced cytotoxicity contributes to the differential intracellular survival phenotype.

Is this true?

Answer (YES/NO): NO